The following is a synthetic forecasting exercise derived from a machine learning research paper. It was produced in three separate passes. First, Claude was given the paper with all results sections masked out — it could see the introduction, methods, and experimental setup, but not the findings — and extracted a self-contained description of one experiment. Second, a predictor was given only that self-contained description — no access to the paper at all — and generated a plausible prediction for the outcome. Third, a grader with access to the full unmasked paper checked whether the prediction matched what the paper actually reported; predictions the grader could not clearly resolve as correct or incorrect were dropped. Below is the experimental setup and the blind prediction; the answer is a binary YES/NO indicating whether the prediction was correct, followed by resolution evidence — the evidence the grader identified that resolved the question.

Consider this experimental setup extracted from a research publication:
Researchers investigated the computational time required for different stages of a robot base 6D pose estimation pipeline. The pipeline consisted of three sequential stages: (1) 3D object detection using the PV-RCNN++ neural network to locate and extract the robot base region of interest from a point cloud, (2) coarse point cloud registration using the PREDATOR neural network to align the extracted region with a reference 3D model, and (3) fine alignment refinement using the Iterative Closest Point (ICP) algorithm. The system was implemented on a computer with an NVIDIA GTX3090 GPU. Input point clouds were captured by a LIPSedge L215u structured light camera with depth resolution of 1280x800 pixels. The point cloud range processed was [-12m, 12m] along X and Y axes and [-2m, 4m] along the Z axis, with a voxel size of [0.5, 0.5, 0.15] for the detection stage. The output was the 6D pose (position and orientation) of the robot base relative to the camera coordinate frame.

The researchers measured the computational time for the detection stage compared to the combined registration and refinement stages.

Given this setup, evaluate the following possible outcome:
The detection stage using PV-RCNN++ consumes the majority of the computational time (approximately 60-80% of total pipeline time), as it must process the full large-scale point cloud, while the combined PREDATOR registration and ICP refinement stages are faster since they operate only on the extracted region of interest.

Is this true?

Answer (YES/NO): NO